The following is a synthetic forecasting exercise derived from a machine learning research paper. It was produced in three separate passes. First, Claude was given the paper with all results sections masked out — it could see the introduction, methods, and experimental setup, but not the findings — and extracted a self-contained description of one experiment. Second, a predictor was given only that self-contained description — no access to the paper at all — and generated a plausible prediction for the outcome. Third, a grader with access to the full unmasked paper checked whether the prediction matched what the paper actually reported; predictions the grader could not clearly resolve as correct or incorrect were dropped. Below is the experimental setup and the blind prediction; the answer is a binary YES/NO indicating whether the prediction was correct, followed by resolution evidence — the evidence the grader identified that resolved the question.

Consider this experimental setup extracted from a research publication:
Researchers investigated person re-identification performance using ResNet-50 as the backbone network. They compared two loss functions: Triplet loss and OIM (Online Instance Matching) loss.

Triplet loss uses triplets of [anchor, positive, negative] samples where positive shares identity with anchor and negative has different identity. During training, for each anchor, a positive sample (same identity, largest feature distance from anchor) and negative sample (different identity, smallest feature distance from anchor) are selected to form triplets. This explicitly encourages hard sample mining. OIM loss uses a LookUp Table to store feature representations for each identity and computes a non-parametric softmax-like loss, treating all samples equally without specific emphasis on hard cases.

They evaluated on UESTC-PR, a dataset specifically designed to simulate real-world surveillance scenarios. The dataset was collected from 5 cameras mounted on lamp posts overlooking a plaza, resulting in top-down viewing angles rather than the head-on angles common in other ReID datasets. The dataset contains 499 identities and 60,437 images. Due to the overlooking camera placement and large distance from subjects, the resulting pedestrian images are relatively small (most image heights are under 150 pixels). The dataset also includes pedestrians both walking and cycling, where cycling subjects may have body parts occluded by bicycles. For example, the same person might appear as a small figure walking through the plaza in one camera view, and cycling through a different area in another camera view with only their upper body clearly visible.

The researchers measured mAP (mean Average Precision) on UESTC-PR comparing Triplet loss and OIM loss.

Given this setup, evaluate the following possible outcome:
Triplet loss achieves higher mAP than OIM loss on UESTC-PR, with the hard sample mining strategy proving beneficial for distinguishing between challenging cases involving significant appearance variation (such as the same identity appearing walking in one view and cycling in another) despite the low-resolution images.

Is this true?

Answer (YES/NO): YES